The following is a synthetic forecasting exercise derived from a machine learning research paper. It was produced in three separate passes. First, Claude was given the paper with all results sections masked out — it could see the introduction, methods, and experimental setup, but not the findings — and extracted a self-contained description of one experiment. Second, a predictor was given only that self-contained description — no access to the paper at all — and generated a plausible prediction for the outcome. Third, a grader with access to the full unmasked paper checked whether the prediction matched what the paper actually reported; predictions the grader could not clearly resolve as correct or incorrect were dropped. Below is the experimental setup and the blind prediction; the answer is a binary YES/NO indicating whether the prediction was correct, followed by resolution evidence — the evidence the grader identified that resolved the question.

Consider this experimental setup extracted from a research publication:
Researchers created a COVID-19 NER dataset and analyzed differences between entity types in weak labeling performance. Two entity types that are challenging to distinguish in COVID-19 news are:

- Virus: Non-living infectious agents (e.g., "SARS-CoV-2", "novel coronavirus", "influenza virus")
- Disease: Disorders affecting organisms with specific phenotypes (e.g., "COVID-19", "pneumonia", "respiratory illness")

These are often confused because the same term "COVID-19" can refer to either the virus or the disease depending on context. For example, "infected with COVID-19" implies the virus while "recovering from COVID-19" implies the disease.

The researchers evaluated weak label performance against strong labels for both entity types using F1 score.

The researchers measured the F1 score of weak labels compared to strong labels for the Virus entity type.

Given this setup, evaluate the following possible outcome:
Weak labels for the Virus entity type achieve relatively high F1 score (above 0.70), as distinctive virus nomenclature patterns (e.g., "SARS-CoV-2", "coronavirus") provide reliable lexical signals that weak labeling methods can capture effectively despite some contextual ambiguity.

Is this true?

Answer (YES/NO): NO